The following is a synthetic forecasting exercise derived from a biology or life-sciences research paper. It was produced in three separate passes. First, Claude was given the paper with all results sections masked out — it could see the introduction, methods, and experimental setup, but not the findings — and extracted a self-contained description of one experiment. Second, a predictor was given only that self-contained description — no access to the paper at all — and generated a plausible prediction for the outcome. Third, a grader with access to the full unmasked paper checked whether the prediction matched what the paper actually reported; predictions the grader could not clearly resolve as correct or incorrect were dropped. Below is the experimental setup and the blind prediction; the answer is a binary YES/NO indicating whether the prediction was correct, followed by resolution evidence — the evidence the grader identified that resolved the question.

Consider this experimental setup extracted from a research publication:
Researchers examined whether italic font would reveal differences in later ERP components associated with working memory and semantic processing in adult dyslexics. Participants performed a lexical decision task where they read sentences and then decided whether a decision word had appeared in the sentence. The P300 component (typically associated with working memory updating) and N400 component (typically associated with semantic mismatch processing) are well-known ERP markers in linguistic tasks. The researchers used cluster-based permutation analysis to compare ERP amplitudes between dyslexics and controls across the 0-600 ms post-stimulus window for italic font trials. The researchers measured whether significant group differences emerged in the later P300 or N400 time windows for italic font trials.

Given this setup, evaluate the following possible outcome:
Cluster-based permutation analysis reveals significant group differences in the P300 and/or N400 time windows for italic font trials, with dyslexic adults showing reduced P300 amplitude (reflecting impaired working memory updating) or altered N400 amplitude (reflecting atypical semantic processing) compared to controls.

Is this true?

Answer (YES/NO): NO